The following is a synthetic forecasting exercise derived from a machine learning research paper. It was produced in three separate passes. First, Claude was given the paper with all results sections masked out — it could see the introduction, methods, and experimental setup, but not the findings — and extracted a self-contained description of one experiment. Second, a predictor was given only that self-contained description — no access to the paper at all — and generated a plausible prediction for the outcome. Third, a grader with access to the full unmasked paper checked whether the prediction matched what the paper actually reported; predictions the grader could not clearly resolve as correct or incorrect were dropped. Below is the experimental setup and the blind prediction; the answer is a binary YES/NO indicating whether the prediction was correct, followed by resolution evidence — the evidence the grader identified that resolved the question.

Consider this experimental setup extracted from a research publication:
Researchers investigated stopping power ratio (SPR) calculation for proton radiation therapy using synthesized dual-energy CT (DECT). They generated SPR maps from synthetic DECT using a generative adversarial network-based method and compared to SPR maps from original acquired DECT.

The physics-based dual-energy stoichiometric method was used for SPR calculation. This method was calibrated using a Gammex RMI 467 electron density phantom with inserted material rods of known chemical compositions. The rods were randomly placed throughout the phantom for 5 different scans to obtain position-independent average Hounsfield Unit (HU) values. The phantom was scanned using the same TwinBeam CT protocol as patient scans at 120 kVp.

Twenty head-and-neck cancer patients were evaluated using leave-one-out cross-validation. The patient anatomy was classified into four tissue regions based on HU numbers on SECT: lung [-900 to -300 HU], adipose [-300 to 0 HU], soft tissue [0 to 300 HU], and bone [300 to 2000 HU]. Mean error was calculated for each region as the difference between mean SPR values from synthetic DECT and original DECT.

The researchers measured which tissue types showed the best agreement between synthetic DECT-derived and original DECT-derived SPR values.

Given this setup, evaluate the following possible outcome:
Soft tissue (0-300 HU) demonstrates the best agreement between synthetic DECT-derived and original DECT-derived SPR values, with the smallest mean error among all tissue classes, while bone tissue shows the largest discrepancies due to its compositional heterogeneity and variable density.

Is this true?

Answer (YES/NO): NO